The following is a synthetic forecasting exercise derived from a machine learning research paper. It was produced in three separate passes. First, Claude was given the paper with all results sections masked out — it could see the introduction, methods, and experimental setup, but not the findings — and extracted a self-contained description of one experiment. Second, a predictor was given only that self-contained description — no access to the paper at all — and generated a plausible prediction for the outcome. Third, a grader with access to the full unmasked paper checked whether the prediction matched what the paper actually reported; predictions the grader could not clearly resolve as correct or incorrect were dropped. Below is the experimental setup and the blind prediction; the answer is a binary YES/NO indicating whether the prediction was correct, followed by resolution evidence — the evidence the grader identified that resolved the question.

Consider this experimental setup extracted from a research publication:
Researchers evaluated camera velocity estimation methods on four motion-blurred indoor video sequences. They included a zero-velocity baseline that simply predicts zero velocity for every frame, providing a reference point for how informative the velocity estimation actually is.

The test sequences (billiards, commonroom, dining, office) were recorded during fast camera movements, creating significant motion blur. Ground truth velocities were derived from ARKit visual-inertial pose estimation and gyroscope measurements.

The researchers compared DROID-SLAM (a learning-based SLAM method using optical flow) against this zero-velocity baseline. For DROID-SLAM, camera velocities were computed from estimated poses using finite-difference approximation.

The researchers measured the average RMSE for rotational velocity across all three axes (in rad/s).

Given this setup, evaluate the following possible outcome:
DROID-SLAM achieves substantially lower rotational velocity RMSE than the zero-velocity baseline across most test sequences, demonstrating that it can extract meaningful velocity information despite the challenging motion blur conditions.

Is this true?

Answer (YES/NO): NO